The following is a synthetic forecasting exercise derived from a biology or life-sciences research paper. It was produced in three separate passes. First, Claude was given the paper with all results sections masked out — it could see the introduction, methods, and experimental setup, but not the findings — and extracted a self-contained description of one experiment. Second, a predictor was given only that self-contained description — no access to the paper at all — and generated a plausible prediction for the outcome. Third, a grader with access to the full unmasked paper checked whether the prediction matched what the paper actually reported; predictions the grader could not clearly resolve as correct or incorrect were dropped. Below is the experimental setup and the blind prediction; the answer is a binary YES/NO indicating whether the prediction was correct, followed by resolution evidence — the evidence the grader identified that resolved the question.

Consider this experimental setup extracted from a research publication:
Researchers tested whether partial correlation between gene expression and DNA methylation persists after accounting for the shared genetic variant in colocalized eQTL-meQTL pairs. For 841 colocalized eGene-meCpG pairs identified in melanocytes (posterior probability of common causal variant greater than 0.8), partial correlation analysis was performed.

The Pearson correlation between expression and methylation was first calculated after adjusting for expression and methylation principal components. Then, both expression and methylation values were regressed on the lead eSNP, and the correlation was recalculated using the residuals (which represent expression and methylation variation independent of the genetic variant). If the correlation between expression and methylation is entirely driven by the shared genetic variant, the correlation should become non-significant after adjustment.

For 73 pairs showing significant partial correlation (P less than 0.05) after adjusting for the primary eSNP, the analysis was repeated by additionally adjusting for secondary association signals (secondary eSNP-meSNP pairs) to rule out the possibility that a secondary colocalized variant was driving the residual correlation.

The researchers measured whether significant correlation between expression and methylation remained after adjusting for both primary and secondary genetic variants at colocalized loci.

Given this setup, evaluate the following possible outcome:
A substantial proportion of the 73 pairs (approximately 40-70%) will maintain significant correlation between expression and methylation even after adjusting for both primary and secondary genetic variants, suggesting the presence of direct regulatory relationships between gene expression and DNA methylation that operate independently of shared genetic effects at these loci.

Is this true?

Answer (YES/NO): NO